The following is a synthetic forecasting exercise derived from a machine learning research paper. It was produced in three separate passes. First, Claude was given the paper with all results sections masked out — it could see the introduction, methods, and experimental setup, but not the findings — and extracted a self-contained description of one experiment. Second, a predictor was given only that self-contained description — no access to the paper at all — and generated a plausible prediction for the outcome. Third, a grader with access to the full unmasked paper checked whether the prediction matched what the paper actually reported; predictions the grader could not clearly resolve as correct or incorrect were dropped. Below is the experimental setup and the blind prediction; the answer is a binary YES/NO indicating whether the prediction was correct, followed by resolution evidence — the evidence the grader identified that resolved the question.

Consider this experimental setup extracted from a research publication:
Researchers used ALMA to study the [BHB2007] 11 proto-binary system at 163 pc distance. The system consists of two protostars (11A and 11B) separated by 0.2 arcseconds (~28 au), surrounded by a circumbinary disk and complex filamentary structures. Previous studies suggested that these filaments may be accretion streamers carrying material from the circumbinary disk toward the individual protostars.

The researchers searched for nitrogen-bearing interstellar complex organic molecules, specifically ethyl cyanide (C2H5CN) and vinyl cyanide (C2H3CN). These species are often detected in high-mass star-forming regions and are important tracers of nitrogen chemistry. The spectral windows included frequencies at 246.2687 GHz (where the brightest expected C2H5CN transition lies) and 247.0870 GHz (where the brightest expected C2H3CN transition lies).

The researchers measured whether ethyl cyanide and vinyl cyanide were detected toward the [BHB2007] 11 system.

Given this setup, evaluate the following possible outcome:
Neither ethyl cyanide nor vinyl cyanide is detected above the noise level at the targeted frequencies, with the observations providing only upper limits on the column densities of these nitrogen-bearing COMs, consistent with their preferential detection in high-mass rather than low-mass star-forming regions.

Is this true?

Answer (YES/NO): YES